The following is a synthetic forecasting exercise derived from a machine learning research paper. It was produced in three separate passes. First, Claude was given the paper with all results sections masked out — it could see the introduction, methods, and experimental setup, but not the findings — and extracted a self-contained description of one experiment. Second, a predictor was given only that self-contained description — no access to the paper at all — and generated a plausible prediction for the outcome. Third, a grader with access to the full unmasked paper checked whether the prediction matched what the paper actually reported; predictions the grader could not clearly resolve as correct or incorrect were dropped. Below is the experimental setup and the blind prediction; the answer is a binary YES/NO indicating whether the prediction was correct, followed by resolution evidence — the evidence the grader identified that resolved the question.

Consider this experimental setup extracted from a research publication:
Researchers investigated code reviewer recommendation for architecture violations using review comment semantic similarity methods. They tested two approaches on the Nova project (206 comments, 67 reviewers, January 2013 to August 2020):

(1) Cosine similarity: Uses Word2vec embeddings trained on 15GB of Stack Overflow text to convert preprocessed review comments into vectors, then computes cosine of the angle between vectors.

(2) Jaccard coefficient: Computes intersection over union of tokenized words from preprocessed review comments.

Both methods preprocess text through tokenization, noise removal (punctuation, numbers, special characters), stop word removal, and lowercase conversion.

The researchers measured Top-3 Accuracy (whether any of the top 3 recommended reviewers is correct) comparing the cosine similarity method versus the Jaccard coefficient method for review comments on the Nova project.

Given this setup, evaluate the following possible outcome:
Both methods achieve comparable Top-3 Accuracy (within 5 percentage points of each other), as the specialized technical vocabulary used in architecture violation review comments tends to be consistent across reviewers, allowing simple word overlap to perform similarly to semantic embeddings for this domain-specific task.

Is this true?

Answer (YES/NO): NO